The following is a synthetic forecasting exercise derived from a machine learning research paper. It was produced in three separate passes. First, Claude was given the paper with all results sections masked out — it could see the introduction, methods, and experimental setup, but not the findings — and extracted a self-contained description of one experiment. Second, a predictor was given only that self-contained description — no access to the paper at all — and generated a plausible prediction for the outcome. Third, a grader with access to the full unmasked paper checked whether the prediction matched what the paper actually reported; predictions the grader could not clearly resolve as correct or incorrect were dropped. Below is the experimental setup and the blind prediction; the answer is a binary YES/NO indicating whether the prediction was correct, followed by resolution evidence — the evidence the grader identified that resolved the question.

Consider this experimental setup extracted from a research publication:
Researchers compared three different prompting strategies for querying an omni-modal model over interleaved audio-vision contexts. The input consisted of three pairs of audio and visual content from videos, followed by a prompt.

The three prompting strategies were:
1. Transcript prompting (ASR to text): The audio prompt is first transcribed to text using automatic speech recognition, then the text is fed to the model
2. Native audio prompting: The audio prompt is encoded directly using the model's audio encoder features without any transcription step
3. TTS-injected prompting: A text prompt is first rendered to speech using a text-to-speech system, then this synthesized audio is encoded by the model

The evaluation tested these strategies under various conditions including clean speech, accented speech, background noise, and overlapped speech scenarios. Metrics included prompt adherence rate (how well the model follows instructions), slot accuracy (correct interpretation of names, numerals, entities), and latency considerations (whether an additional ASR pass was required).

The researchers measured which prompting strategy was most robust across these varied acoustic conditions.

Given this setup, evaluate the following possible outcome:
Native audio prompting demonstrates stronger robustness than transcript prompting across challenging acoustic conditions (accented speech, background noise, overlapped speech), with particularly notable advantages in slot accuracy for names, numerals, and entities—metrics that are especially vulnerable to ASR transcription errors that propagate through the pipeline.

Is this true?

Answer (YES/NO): YES